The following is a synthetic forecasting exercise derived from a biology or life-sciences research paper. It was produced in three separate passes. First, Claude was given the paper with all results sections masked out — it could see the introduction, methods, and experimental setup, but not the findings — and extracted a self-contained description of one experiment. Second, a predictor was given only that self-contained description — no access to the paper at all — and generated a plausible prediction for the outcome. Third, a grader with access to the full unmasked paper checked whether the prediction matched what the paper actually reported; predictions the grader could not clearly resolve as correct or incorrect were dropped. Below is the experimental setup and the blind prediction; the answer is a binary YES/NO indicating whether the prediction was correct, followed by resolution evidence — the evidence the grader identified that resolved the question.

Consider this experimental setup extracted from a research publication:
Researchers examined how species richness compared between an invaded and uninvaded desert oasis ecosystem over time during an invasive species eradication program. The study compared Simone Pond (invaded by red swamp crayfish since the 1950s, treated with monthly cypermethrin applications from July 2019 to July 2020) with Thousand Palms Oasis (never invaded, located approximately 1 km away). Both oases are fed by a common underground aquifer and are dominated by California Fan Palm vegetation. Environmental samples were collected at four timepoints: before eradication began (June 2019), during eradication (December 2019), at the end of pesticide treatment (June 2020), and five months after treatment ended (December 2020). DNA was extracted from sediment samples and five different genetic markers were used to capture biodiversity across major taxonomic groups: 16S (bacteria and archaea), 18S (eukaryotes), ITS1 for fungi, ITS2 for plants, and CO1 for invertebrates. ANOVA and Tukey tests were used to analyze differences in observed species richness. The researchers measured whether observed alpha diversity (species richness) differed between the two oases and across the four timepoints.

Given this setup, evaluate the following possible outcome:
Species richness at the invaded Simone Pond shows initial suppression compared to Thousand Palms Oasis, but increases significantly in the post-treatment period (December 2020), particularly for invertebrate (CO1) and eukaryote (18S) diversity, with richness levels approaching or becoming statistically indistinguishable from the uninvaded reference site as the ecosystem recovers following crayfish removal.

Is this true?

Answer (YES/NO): NO